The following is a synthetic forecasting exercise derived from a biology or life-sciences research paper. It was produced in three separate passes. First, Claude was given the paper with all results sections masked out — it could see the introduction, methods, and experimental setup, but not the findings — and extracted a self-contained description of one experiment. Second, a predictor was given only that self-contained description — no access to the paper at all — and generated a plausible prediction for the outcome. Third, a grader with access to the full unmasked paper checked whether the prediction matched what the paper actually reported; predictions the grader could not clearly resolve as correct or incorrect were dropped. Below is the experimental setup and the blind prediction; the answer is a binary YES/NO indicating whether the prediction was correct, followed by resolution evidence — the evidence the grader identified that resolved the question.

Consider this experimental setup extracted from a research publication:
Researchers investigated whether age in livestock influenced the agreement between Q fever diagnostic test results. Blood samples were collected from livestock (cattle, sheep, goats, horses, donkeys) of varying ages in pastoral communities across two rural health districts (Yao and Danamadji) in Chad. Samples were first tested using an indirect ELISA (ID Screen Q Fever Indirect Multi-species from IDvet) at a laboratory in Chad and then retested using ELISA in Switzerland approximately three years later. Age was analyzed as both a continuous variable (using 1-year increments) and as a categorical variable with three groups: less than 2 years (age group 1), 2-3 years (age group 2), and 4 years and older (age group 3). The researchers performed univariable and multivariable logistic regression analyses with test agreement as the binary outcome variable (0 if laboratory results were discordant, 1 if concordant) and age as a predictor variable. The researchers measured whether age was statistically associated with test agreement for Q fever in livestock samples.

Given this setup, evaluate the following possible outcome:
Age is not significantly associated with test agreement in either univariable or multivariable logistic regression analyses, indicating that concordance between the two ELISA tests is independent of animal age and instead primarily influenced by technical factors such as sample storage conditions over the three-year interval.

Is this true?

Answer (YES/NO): YES